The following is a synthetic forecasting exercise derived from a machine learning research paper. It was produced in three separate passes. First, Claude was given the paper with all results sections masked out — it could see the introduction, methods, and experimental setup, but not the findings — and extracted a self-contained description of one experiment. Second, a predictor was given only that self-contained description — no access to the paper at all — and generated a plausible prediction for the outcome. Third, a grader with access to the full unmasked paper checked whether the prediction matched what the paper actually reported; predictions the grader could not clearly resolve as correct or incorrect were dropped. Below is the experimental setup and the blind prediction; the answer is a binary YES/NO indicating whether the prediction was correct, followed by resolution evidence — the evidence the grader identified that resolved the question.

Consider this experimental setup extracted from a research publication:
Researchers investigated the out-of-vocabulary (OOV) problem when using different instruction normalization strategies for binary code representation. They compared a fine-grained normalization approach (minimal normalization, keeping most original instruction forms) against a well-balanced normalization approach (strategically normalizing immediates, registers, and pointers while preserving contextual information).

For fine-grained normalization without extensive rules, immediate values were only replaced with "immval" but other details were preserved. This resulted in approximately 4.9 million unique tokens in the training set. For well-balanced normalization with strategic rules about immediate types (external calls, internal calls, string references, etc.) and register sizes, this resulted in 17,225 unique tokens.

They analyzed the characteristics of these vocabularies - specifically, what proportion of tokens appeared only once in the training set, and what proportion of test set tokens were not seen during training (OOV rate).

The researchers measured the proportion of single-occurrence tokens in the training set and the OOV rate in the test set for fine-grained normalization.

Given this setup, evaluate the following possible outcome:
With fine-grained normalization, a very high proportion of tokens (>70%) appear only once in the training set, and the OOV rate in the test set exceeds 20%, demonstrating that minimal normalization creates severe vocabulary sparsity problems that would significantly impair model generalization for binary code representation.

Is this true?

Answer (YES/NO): YES